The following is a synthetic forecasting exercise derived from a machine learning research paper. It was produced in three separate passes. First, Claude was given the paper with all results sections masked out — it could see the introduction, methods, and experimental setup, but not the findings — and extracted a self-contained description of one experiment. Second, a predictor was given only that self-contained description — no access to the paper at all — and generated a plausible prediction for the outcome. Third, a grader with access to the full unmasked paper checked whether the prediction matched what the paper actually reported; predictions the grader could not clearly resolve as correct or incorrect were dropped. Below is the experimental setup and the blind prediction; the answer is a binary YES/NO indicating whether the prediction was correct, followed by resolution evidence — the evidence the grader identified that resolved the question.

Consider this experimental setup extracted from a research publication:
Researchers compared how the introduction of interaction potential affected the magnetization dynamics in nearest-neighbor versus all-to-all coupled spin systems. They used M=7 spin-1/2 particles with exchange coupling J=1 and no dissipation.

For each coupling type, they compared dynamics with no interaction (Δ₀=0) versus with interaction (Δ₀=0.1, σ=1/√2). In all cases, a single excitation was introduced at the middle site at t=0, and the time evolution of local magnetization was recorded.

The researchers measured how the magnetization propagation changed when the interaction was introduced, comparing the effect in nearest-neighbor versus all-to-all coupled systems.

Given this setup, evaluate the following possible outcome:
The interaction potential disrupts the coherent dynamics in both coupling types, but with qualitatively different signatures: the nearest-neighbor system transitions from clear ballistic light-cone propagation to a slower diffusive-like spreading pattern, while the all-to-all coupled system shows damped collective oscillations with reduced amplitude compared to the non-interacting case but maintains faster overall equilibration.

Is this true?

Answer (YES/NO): NO